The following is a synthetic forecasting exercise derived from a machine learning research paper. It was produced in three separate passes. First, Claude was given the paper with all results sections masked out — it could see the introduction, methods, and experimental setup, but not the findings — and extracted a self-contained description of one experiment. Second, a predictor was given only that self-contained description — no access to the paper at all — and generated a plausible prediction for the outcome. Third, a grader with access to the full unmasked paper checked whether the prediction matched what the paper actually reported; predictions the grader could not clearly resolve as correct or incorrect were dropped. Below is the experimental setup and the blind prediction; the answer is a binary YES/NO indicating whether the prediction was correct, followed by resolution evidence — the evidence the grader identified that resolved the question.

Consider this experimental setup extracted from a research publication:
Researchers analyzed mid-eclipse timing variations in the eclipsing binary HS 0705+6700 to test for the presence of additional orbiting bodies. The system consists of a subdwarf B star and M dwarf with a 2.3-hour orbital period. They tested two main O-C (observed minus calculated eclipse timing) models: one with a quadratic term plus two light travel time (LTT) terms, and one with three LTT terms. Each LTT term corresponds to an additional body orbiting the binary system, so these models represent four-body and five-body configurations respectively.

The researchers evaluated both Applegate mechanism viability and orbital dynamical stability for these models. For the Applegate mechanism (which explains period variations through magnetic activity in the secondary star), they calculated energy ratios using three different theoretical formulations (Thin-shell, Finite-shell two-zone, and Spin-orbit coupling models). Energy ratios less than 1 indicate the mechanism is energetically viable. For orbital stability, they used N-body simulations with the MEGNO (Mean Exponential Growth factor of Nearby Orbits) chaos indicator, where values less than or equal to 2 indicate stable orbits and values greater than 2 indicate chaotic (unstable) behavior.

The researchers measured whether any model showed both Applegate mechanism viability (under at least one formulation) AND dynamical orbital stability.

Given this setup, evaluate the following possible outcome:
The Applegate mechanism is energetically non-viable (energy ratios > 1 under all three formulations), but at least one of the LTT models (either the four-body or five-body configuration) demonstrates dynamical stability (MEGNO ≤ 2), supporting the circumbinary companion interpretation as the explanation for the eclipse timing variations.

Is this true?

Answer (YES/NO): NO